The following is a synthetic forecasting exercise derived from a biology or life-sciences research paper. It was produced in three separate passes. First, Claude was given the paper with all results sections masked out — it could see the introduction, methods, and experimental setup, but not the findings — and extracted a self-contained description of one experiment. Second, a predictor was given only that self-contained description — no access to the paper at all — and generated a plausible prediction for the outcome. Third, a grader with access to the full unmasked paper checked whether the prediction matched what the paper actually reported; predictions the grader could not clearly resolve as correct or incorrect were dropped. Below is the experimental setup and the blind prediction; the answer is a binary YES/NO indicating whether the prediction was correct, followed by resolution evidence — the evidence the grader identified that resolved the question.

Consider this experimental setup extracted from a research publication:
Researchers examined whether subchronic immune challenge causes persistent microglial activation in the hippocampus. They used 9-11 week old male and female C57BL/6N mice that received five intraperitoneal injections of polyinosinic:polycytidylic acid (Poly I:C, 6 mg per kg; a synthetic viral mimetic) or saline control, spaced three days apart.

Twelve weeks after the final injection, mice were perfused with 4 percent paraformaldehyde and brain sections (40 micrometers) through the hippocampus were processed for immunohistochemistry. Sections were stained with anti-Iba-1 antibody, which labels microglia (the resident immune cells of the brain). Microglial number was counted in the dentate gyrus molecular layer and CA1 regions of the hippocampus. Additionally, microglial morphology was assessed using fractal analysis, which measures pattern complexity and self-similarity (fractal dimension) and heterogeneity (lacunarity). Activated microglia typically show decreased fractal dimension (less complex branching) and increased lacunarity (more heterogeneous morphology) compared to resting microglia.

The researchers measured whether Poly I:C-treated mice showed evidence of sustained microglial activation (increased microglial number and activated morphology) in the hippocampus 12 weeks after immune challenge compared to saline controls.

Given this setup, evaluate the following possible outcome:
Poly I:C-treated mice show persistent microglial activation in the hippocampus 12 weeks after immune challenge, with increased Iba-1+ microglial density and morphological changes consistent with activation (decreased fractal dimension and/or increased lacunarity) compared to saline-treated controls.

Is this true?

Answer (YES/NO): NO